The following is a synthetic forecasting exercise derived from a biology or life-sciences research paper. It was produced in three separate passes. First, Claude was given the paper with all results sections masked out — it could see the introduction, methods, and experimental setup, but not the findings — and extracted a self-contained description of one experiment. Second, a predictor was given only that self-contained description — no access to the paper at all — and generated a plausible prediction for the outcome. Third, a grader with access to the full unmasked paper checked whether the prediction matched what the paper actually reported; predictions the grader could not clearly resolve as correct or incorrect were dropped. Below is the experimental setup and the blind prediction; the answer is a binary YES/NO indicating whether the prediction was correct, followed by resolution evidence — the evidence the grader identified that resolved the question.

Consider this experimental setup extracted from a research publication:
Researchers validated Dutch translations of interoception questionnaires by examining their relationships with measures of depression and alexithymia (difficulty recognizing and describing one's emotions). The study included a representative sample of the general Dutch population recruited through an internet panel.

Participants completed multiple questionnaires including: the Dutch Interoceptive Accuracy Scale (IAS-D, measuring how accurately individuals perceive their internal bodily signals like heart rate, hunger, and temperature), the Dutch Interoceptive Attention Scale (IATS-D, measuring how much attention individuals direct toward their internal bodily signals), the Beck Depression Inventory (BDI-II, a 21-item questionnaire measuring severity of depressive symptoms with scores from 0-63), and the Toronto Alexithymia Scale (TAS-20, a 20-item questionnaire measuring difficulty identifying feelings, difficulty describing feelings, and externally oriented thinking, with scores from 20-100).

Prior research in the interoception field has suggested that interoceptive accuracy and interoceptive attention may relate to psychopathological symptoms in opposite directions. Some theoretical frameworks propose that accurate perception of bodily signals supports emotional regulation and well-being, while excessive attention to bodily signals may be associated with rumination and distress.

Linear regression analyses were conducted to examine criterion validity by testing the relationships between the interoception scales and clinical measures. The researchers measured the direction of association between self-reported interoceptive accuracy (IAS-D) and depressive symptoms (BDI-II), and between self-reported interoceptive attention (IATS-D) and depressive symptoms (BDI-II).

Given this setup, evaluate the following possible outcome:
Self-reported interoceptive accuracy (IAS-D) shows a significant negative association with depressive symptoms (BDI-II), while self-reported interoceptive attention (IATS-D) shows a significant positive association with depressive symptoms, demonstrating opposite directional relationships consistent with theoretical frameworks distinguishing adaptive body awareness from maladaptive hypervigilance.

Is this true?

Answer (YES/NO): YES